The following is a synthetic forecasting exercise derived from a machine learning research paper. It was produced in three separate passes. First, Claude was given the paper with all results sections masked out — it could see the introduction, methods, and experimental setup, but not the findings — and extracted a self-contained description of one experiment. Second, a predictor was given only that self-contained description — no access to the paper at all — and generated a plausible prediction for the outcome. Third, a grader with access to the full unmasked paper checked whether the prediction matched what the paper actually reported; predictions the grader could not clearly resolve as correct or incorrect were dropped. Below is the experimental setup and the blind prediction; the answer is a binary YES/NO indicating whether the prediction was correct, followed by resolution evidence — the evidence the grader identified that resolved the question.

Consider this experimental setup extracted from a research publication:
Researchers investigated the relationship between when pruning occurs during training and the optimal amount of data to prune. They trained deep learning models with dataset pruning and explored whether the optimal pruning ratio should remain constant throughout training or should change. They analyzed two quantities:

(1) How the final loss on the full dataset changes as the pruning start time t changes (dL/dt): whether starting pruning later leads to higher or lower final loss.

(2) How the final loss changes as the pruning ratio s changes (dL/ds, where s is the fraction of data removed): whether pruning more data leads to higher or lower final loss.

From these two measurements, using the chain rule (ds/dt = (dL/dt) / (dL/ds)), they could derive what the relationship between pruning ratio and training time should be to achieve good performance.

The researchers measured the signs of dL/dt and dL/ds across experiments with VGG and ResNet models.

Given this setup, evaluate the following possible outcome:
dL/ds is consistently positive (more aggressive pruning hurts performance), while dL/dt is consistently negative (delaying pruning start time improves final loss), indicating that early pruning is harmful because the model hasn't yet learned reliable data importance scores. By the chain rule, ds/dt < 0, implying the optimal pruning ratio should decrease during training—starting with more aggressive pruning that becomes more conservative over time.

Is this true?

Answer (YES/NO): NO